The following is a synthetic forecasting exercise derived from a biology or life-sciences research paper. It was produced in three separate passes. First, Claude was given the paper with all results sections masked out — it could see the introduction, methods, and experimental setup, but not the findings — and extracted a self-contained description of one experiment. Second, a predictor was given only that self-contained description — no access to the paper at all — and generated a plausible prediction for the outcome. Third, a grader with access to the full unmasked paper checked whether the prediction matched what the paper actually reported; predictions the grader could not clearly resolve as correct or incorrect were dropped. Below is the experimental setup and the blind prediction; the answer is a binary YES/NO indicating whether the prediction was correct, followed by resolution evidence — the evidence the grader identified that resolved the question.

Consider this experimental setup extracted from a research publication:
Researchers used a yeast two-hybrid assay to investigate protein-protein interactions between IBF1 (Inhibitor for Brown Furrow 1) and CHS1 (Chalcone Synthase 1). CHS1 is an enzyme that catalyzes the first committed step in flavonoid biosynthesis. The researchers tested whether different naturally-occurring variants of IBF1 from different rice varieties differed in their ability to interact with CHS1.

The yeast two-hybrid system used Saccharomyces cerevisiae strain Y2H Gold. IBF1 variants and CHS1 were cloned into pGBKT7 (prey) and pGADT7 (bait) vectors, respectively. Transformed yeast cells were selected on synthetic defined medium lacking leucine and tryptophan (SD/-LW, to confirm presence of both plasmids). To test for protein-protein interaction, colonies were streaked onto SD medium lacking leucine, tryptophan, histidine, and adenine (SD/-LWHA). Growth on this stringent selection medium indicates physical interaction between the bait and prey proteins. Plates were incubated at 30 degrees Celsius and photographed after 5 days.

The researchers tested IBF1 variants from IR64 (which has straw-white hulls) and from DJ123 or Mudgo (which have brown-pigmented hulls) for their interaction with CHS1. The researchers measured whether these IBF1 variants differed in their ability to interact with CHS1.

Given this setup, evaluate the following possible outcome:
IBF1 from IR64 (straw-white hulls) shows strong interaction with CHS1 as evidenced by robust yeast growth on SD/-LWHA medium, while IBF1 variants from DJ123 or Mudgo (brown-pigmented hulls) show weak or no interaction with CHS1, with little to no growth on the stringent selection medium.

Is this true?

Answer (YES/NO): YES